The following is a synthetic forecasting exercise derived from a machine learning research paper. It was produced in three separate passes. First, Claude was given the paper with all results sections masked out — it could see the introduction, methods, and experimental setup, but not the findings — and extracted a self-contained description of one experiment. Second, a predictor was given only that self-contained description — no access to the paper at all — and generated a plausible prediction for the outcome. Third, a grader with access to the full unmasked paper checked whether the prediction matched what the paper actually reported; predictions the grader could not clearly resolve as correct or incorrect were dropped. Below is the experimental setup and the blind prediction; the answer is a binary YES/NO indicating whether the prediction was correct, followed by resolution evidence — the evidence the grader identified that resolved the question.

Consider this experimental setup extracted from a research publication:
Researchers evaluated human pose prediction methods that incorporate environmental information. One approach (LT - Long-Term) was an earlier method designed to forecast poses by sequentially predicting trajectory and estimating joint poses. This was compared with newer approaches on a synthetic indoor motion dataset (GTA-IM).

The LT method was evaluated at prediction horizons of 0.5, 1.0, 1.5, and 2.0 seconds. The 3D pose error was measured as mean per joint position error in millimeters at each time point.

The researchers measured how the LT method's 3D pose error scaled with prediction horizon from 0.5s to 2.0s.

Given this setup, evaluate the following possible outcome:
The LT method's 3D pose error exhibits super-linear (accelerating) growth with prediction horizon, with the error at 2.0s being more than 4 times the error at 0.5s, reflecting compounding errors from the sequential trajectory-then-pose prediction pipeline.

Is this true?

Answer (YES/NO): NO